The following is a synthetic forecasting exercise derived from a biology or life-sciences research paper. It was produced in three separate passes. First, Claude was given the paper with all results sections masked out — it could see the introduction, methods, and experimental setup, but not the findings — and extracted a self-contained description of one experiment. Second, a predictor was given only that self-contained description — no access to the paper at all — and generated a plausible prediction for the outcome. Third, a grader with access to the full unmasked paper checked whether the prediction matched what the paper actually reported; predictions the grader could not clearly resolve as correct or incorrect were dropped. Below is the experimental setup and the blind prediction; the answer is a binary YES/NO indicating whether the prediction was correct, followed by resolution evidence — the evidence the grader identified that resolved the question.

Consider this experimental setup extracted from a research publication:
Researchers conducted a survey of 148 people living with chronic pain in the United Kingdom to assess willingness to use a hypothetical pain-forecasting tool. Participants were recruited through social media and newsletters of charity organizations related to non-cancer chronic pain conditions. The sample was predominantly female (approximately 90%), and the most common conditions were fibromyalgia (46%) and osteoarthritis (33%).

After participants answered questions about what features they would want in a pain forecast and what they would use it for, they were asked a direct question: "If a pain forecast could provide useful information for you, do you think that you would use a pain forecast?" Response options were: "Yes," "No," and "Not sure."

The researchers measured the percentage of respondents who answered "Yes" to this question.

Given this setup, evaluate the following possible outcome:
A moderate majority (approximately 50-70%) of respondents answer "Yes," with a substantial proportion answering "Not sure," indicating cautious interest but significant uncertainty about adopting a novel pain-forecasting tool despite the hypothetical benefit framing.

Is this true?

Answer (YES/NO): NO